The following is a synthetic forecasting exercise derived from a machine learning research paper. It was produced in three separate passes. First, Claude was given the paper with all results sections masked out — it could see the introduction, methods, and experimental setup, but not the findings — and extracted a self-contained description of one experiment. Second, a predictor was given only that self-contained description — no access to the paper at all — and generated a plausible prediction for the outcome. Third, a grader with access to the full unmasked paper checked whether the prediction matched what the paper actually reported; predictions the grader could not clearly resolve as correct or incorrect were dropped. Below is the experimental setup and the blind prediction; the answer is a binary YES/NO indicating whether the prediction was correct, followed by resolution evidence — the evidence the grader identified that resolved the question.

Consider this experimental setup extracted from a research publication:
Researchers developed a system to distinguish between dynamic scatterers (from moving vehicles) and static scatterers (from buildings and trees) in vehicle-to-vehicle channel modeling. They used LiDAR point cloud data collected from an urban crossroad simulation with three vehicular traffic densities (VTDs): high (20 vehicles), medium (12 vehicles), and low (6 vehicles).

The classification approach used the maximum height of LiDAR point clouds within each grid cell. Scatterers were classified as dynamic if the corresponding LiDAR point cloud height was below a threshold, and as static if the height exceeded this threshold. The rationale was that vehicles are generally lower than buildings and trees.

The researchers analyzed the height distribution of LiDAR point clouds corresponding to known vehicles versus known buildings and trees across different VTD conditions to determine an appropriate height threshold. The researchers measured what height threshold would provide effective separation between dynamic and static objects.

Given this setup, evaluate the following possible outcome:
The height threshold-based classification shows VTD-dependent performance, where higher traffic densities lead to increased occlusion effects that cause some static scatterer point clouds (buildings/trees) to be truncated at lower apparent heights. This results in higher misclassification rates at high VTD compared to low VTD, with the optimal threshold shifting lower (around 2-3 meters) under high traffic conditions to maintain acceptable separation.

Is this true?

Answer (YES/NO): NO